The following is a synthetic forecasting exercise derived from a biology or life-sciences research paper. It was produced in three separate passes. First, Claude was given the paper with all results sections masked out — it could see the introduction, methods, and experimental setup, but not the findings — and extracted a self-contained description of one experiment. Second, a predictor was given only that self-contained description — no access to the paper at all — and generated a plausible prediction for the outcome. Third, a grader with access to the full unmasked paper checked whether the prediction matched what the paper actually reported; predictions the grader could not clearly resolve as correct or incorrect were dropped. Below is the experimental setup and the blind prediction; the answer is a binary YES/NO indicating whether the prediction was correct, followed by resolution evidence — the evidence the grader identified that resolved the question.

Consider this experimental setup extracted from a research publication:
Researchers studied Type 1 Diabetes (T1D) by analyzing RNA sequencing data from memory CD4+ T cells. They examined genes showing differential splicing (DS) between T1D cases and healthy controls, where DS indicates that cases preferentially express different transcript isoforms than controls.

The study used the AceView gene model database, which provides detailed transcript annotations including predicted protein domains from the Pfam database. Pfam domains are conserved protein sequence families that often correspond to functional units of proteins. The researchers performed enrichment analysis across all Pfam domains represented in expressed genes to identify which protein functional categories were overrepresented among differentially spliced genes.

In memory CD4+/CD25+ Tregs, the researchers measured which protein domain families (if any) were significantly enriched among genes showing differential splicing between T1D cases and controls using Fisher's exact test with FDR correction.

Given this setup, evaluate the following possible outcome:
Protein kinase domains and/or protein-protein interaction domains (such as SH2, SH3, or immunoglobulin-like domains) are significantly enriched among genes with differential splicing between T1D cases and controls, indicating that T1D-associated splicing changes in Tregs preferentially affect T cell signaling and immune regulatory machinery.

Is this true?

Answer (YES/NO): NO